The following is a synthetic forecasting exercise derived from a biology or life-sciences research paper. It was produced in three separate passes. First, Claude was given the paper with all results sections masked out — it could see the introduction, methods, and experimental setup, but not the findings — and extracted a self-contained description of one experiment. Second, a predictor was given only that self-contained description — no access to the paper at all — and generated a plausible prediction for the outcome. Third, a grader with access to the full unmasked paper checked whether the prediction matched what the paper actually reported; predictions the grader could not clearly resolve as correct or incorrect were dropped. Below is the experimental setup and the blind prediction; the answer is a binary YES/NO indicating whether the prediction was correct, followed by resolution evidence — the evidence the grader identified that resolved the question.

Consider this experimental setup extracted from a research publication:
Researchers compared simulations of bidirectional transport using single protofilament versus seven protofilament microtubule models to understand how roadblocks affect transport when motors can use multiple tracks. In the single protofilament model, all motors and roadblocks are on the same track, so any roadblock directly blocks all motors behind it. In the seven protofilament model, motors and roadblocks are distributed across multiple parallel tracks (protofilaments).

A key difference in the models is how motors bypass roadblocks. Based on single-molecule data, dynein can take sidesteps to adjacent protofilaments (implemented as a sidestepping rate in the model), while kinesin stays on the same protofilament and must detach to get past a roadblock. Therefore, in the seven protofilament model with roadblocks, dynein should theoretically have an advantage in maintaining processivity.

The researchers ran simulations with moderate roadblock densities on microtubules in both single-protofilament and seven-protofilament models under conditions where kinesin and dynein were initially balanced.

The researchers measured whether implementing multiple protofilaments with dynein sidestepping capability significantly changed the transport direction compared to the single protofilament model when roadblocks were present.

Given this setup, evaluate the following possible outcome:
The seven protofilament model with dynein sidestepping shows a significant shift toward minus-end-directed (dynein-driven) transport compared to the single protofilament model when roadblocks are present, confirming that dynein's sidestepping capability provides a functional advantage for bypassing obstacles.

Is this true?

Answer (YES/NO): NO